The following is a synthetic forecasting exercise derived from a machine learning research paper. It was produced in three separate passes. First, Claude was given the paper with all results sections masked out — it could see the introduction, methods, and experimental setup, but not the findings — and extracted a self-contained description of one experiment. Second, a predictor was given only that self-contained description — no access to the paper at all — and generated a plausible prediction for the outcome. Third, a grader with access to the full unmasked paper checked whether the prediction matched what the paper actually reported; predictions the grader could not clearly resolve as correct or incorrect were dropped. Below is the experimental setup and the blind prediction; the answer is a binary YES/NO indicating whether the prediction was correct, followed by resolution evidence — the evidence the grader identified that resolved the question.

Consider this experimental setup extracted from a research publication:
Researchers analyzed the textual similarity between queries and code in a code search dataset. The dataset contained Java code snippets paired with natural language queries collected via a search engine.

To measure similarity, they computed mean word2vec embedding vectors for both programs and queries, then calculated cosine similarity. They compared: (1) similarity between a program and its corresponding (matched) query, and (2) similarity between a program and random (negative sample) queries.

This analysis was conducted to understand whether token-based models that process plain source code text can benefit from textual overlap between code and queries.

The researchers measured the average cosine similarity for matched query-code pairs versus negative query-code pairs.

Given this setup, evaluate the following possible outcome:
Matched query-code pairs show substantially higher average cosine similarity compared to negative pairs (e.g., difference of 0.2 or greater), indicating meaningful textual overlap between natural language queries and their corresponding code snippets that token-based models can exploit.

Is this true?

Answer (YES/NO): NO